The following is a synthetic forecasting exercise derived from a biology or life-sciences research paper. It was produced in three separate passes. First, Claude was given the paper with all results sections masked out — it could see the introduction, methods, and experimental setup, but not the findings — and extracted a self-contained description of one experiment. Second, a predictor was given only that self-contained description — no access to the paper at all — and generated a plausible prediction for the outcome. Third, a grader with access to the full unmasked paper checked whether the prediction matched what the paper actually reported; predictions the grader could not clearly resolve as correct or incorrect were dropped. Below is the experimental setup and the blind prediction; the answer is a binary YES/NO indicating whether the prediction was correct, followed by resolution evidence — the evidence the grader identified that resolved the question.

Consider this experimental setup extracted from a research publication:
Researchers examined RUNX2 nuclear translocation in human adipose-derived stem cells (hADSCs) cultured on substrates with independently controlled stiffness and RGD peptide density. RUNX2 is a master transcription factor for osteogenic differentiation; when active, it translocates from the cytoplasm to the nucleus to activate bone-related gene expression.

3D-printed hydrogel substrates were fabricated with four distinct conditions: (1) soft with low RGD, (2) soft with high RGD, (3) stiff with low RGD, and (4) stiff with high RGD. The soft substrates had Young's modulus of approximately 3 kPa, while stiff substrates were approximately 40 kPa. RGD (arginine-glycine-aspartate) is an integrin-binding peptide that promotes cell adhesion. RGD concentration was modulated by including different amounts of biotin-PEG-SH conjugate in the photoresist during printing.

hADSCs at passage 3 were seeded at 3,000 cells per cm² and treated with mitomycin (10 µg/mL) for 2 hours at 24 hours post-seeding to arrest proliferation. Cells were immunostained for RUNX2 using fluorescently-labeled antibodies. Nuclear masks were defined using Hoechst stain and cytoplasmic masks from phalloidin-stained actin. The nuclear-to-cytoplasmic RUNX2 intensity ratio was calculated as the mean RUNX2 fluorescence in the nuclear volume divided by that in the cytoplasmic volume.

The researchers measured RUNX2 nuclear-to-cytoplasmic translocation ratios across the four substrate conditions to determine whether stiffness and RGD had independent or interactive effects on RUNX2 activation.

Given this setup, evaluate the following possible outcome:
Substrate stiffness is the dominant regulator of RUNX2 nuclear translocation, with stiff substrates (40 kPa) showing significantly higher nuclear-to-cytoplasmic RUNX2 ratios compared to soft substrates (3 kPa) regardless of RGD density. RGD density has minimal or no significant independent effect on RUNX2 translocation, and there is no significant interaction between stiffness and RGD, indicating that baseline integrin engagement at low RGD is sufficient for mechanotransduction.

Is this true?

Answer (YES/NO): NO